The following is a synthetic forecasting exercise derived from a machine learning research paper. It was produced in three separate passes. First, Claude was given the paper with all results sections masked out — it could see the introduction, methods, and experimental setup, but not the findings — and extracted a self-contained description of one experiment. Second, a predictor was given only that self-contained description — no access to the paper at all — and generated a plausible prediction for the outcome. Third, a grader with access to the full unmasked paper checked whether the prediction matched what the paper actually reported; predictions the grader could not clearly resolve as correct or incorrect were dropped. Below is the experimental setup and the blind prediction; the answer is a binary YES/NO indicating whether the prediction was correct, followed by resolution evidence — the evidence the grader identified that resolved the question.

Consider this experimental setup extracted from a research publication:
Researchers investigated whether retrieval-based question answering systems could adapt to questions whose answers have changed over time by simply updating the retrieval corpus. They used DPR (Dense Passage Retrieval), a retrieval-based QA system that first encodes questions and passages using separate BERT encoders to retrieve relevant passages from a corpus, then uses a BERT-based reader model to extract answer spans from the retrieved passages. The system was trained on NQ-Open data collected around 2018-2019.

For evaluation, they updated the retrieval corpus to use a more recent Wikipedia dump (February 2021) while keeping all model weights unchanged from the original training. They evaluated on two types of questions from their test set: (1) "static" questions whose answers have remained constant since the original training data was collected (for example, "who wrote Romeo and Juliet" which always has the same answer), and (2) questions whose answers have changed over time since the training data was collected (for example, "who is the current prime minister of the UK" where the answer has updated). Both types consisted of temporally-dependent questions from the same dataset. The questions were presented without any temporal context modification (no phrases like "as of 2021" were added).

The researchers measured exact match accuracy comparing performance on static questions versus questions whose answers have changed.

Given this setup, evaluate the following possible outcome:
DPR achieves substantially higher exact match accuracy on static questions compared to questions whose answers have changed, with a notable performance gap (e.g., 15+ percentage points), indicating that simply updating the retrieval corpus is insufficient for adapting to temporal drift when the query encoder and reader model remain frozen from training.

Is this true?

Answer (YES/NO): YES